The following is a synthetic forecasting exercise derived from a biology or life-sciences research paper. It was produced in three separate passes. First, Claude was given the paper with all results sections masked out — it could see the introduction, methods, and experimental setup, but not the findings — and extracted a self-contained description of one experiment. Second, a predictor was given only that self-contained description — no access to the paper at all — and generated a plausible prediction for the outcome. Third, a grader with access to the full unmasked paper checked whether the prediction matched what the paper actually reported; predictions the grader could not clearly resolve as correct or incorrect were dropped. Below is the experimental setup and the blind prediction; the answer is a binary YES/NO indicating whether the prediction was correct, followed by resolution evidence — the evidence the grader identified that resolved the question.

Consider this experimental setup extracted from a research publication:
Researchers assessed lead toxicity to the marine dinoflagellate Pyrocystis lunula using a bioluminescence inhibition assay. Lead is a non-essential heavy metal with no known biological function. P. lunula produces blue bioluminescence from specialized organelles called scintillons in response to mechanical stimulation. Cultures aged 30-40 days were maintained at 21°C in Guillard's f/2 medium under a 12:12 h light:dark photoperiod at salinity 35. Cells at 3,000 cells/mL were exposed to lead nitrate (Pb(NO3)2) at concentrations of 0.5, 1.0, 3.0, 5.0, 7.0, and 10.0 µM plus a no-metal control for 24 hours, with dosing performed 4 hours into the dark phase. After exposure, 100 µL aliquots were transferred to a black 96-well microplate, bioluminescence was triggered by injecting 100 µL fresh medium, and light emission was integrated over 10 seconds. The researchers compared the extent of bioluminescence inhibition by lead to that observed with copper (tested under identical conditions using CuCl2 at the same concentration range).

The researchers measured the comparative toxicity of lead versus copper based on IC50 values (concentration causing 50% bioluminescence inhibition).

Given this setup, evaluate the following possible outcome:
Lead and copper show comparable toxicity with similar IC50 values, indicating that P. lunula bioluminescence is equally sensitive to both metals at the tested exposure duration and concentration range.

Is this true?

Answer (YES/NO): NO